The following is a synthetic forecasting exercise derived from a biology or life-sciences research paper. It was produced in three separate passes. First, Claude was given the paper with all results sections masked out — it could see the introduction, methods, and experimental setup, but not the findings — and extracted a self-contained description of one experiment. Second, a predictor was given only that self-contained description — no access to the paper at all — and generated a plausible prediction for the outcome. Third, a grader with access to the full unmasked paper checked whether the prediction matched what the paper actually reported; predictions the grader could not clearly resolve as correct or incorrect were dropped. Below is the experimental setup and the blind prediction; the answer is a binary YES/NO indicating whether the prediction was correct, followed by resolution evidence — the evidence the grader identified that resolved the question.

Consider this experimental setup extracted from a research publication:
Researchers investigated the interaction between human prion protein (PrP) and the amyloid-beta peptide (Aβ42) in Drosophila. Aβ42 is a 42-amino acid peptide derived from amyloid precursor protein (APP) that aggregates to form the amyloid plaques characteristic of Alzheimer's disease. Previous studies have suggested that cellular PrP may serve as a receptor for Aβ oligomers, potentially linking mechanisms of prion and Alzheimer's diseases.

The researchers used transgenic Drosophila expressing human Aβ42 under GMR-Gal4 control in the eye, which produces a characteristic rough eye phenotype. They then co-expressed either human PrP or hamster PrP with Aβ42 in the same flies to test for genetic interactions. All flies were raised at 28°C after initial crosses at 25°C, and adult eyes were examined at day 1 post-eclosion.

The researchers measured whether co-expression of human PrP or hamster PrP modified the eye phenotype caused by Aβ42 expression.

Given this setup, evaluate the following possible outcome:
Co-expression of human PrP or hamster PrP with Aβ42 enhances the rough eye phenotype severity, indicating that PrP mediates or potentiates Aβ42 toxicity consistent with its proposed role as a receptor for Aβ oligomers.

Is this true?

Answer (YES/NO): NO